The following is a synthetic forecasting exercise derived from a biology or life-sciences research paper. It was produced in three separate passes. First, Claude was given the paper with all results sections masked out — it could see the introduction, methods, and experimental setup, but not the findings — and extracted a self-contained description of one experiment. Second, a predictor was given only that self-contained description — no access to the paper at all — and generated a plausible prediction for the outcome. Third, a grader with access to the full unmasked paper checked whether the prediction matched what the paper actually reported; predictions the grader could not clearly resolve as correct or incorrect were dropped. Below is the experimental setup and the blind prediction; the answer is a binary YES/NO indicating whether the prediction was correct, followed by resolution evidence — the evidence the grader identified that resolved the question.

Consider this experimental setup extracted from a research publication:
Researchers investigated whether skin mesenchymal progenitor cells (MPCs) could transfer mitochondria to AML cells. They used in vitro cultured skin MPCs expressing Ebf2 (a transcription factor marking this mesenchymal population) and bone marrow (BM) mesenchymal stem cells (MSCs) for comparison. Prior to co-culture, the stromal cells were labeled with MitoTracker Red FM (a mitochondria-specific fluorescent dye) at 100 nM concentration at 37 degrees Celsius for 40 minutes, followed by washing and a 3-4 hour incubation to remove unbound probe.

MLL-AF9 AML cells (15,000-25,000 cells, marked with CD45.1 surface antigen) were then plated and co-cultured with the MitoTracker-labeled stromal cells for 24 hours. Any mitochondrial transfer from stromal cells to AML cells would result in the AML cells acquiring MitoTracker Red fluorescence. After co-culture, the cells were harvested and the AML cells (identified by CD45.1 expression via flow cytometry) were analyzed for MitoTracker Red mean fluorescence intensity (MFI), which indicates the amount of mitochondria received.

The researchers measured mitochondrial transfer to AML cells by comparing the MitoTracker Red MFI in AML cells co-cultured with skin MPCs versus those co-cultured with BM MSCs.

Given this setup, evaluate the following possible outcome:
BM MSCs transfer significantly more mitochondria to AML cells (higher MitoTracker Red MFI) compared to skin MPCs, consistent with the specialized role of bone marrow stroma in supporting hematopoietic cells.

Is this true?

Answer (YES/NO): NO